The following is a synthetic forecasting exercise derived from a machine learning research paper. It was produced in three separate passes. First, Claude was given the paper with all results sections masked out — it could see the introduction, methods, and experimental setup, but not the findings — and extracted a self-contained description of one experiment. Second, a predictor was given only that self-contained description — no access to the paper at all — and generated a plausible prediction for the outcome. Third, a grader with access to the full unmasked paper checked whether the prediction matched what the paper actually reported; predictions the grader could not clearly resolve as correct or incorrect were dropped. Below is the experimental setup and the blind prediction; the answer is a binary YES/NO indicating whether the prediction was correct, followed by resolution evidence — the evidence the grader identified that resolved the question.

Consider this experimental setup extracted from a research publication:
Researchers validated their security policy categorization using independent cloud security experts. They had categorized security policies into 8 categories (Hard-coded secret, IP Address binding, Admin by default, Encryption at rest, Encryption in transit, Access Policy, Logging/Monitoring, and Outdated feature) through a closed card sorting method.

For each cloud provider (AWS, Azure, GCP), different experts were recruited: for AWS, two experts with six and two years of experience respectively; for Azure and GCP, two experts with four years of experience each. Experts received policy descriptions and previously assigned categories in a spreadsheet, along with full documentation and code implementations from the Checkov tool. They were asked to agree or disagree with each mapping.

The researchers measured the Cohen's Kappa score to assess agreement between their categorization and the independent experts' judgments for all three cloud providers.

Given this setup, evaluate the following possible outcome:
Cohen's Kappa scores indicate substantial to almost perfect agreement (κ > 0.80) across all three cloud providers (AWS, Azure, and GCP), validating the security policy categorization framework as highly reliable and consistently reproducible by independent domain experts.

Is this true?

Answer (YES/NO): YES